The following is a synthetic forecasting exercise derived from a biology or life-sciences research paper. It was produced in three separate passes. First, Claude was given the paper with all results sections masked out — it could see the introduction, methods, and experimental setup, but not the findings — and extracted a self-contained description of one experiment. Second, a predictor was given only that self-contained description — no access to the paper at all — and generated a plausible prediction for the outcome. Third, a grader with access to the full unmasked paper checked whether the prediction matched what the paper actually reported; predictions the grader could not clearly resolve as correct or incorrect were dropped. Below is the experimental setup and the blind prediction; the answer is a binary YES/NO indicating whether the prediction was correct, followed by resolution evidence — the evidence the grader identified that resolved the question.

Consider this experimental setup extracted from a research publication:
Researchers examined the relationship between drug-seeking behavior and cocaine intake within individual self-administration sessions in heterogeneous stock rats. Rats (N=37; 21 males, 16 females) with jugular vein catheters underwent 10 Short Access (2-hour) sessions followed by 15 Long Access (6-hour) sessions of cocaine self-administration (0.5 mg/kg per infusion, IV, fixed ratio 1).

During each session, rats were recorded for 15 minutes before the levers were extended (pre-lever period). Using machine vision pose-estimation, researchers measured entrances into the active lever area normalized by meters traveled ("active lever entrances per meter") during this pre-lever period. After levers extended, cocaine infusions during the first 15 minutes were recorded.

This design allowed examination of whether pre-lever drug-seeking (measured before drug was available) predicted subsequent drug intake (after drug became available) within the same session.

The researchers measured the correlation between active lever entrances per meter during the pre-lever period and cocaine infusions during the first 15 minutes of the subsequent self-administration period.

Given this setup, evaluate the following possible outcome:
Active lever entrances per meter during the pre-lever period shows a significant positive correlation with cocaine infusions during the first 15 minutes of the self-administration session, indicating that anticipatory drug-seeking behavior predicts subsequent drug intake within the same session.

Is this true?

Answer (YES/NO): YES